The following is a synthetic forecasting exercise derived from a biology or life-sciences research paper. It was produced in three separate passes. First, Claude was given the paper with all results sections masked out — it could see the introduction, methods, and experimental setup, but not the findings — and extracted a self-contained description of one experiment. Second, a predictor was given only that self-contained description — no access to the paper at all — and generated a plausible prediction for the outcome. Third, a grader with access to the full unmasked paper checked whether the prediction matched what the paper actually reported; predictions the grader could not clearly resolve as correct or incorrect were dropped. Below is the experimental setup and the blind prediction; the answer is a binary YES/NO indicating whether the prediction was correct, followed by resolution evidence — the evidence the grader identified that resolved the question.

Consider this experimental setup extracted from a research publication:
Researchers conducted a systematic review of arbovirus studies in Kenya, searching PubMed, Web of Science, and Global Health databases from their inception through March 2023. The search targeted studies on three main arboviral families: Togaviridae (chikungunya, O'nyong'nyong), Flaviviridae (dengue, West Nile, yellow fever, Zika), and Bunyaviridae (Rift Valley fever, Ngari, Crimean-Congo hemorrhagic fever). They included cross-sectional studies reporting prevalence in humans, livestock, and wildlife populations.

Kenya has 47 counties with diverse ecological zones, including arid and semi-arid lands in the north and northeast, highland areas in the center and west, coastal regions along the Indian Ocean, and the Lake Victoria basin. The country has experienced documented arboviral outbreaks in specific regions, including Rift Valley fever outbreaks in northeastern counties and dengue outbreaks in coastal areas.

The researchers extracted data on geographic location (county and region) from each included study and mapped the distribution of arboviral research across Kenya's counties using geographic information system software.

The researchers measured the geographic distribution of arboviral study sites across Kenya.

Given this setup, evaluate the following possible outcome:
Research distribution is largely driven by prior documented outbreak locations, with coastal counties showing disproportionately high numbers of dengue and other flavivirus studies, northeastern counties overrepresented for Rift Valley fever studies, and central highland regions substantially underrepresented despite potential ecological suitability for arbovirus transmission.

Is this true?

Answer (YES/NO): NO